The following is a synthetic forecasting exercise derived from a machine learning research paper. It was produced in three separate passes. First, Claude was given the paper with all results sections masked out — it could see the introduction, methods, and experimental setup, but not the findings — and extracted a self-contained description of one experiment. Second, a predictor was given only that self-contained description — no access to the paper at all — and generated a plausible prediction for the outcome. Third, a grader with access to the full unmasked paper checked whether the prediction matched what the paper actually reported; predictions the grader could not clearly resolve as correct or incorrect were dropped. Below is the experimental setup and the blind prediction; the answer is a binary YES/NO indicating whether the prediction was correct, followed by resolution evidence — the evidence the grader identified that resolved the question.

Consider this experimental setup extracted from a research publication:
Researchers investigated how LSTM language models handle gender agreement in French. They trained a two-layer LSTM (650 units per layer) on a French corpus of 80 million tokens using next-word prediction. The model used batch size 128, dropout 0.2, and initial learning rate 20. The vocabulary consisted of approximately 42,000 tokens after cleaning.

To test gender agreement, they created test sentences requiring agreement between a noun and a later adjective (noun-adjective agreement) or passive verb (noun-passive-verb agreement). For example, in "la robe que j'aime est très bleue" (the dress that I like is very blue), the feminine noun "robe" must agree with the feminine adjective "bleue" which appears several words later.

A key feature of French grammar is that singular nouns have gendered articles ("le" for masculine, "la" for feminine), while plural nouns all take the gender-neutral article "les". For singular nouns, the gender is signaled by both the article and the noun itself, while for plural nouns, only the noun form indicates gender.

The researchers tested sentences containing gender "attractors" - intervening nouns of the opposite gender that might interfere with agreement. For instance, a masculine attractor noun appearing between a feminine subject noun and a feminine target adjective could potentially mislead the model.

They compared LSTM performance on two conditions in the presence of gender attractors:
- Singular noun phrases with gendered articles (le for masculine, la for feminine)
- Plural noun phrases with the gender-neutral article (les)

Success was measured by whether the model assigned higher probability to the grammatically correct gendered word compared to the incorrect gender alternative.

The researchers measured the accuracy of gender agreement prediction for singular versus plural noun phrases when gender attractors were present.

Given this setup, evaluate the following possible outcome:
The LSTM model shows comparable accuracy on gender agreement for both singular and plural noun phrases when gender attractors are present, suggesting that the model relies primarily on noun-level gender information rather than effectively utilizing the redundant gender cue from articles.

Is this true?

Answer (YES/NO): NO